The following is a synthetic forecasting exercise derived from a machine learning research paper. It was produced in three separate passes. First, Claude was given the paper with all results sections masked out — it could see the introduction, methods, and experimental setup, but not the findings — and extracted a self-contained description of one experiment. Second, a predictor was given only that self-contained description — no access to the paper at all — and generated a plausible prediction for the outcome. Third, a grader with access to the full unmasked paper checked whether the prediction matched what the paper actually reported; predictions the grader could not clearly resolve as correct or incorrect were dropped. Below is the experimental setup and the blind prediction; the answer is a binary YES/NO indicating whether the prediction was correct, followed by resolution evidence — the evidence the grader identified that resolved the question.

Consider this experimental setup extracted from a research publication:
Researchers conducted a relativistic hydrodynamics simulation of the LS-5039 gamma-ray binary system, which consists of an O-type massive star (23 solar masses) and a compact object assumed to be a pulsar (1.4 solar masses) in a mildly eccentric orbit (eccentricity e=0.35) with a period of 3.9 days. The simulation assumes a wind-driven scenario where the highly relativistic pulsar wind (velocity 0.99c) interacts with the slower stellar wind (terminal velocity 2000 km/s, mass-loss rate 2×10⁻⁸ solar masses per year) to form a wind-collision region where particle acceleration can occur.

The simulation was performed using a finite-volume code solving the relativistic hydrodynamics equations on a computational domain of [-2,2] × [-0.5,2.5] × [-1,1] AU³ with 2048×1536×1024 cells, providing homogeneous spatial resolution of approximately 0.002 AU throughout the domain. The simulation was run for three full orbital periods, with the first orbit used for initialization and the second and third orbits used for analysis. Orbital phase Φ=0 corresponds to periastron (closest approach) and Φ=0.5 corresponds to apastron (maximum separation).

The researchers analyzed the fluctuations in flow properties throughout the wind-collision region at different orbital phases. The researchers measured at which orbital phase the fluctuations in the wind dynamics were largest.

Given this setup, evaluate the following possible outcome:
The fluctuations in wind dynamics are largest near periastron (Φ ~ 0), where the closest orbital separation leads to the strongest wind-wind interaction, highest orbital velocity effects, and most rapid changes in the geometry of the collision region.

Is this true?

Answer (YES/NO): NO